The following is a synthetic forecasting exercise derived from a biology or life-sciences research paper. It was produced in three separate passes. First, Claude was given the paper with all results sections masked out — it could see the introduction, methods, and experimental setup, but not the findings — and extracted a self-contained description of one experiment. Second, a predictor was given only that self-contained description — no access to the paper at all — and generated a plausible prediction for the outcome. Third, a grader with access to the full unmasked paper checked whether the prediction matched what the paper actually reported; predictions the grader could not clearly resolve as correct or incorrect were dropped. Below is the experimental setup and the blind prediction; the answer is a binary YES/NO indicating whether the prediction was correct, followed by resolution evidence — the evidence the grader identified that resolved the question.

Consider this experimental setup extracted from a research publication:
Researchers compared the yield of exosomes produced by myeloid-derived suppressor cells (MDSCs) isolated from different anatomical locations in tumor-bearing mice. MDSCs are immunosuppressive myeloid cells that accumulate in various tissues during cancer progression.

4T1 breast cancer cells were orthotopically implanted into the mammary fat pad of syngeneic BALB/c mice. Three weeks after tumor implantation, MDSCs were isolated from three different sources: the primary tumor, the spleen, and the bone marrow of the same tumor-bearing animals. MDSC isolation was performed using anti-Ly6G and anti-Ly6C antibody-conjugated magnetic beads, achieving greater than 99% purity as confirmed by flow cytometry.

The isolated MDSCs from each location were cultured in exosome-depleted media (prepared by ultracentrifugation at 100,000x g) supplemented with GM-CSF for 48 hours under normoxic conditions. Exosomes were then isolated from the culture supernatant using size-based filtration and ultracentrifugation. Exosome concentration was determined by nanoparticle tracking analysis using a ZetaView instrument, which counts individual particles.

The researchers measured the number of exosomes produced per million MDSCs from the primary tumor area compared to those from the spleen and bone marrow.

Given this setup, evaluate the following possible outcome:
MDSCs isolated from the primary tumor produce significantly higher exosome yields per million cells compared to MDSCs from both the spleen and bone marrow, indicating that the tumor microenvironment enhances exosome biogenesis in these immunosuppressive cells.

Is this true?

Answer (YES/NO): YES